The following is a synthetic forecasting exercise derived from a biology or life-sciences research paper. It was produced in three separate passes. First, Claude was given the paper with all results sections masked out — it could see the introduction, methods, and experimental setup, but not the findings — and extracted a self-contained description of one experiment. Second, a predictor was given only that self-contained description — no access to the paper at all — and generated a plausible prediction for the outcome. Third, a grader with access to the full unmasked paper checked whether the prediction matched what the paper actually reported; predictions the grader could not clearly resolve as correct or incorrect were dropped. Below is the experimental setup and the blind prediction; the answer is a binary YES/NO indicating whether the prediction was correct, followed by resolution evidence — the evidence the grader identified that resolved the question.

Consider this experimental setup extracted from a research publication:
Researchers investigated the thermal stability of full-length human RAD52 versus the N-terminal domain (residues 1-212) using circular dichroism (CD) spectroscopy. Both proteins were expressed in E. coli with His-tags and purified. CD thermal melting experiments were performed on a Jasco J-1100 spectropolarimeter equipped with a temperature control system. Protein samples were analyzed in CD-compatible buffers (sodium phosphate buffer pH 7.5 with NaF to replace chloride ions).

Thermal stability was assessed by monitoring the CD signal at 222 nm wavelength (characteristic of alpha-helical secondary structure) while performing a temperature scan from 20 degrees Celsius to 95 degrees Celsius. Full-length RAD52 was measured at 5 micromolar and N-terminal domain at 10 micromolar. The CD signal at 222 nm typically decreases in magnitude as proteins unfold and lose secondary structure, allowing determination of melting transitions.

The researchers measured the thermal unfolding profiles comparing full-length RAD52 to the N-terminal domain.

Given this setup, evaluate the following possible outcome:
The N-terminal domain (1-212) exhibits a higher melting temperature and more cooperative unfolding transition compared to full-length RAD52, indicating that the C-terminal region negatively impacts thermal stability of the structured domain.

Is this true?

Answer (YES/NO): NO